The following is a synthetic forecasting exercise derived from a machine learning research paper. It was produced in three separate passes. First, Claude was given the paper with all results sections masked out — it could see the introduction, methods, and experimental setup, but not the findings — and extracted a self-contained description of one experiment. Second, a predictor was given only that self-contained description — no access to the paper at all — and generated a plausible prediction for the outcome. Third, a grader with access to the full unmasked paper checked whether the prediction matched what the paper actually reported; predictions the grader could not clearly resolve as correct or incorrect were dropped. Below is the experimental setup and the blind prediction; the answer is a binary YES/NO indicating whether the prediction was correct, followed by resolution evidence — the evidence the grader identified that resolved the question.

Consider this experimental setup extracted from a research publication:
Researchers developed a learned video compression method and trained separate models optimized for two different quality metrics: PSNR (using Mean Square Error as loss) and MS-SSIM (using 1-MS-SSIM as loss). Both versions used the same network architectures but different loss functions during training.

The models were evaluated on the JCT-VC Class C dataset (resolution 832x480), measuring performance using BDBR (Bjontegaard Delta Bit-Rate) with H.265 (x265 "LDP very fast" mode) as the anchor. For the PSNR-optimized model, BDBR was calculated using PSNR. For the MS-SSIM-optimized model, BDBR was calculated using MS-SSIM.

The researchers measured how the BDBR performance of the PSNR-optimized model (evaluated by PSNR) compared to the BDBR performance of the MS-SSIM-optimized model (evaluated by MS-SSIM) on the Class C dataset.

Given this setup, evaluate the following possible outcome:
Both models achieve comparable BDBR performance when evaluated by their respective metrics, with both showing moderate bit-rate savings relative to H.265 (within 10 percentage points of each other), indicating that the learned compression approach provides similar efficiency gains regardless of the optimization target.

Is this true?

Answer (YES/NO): NO